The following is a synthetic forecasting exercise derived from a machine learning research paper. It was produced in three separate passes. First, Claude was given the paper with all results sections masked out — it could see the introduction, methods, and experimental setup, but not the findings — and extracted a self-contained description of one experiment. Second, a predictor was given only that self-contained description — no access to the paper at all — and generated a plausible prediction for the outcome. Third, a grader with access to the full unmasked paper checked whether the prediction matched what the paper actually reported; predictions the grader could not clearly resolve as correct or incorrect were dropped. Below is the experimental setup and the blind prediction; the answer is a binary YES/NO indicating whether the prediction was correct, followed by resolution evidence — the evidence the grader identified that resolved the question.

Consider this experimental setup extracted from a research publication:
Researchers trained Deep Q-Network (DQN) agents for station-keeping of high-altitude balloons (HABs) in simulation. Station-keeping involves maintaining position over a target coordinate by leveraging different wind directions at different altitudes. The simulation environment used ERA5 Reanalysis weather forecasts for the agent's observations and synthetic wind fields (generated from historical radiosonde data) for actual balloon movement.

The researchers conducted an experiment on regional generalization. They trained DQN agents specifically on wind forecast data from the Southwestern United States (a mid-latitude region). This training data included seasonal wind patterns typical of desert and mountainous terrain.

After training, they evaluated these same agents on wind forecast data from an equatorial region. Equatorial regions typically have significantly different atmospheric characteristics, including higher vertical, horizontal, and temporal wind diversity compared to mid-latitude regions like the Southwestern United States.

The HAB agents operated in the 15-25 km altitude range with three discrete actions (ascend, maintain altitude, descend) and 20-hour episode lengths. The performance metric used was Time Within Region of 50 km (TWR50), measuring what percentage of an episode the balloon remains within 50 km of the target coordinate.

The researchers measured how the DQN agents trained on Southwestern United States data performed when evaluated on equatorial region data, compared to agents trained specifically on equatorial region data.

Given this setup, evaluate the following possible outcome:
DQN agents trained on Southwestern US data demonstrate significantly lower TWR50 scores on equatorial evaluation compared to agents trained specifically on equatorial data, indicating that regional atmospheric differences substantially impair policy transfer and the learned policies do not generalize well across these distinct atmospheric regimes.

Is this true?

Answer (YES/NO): YES